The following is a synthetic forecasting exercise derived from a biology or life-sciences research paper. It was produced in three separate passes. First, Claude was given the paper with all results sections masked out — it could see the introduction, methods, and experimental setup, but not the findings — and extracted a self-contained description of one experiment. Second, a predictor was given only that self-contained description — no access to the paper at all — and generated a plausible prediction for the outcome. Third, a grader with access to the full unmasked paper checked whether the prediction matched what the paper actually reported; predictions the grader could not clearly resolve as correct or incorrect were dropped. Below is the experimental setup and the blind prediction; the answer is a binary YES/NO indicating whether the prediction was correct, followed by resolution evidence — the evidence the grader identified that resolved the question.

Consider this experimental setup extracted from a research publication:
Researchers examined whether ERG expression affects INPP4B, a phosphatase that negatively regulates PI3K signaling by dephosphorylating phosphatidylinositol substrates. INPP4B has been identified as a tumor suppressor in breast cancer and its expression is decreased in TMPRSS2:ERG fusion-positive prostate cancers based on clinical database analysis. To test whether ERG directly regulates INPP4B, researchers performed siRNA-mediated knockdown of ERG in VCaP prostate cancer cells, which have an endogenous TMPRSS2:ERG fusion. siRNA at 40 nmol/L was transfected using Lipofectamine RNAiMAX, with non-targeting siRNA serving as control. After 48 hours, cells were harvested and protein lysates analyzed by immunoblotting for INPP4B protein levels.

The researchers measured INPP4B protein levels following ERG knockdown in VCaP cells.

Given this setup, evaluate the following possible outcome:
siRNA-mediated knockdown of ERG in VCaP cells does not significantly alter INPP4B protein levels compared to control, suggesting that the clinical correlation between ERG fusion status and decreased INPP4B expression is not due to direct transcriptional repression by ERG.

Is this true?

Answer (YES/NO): YES